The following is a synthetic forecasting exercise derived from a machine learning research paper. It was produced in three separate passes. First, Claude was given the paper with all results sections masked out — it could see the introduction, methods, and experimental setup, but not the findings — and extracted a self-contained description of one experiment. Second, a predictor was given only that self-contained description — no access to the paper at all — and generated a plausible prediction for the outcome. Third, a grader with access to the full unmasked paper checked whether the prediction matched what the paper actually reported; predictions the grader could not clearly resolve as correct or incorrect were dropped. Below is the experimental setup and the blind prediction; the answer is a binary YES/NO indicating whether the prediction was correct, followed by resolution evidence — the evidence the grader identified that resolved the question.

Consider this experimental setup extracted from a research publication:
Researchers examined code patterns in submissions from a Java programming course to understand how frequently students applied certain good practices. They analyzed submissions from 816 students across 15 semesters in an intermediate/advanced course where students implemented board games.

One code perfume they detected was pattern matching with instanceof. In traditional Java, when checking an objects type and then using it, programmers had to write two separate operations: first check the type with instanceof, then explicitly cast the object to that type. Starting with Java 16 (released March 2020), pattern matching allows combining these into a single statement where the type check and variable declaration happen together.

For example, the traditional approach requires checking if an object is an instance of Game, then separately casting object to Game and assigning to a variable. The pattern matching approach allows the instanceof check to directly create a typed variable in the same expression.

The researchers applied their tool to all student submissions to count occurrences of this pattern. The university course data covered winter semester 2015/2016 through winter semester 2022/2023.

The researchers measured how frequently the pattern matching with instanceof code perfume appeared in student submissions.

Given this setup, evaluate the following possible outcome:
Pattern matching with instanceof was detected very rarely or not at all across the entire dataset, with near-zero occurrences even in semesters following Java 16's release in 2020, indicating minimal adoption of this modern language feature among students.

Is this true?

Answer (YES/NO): YES